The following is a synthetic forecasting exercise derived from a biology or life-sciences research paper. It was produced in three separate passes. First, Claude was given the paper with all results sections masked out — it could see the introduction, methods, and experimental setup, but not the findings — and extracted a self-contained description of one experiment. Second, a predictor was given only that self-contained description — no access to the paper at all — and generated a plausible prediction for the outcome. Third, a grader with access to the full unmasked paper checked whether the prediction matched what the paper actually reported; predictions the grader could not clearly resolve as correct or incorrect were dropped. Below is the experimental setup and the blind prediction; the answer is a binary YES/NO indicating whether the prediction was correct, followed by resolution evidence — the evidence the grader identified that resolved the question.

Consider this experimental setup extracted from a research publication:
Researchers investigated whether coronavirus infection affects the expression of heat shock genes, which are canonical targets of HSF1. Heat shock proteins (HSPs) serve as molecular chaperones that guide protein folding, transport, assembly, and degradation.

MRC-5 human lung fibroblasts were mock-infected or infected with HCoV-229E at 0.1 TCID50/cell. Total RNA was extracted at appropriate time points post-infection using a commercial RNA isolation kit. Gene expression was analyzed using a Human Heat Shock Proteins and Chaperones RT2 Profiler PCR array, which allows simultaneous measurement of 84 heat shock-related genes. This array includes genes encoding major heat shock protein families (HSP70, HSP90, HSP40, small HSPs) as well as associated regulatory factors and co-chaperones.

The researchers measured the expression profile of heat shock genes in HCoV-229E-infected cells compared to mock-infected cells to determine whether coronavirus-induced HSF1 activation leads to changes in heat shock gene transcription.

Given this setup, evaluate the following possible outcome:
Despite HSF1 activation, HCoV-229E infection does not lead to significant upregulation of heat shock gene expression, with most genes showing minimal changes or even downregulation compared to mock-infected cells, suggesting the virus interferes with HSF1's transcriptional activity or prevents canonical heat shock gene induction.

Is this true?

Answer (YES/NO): NO